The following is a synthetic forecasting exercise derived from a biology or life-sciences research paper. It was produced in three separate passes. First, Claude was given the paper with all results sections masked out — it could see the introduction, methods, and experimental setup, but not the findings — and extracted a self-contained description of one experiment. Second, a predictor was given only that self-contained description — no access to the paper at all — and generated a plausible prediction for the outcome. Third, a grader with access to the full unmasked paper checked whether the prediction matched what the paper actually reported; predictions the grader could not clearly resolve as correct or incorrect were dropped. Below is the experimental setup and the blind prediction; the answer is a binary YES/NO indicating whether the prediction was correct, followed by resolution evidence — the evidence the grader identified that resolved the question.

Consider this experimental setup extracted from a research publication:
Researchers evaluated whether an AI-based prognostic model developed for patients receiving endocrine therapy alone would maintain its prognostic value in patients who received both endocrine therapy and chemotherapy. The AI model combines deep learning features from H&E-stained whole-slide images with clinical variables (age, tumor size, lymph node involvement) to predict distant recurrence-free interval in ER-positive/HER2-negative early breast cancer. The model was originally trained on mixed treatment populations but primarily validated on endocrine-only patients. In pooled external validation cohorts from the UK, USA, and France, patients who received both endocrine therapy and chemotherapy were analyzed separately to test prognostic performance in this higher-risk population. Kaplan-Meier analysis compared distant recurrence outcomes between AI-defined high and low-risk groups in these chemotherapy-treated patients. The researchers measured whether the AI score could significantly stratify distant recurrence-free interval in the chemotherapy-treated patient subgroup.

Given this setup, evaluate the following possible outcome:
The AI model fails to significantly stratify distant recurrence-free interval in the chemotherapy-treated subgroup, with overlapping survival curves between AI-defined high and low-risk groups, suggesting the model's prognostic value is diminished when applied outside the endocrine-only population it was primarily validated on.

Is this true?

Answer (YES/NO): NO